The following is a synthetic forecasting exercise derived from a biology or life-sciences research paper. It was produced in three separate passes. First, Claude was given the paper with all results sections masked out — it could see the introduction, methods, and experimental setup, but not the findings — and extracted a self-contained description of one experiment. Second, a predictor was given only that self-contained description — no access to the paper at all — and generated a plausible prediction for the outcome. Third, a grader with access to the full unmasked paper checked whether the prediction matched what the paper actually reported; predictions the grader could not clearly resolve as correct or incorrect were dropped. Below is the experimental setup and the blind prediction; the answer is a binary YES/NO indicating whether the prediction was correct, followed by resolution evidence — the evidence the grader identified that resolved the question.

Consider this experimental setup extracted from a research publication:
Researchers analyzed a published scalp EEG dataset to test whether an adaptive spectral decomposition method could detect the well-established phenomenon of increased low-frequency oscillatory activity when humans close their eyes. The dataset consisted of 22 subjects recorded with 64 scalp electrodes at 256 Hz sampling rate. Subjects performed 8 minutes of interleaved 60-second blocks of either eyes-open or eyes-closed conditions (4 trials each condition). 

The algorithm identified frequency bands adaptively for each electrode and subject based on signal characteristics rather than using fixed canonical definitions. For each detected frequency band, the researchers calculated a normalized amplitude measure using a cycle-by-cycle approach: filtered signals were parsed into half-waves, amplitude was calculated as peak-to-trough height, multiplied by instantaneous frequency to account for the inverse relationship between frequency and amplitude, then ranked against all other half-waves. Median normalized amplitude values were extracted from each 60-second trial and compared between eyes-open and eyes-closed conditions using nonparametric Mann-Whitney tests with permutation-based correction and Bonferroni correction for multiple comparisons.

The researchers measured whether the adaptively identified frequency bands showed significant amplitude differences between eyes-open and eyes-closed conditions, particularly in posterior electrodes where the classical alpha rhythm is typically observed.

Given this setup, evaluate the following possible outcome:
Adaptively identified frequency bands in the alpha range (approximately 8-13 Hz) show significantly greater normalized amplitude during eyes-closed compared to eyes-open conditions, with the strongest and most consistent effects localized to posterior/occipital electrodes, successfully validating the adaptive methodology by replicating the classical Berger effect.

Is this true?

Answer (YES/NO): YES